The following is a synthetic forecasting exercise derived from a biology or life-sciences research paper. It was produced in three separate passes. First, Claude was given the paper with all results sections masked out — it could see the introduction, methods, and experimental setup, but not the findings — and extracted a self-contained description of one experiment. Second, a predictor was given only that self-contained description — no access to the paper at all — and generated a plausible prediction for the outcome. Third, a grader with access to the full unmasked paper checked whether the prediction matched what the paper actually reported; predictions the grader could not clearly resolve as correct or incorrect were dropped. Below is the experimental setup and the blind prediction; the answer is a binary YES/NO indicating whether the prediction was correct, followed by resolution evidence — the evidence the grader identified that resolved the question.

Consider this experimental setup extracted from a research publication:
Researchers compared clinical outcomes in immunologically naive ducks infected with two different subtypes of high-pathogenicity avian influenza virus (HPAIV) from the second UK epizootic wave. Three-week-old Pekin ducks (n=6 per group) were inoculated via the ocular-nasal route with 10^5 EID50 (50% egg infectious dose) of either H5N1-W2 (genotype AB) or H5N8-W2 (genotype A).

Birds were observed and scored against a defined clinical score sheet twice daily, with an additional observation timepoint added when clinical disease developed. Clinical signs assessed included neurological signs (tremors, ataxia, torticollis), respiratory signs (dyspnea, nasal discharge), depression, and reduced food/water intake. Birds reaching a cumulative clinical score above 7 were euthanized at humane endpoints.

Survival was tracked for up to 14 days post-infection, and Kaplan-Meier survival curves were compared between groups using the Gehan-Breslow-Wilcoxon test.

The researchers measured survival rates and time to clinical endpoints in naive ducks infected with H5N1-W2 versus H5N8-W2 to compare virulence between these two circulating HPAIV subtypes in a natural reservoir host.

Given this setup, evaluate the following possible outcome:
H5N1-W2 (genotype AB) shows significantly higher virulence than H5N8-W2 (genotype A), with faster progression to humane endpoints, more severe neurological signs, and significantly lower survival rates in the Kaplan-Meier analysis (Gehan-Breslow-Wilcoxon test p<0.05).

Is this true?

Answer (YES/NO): NO